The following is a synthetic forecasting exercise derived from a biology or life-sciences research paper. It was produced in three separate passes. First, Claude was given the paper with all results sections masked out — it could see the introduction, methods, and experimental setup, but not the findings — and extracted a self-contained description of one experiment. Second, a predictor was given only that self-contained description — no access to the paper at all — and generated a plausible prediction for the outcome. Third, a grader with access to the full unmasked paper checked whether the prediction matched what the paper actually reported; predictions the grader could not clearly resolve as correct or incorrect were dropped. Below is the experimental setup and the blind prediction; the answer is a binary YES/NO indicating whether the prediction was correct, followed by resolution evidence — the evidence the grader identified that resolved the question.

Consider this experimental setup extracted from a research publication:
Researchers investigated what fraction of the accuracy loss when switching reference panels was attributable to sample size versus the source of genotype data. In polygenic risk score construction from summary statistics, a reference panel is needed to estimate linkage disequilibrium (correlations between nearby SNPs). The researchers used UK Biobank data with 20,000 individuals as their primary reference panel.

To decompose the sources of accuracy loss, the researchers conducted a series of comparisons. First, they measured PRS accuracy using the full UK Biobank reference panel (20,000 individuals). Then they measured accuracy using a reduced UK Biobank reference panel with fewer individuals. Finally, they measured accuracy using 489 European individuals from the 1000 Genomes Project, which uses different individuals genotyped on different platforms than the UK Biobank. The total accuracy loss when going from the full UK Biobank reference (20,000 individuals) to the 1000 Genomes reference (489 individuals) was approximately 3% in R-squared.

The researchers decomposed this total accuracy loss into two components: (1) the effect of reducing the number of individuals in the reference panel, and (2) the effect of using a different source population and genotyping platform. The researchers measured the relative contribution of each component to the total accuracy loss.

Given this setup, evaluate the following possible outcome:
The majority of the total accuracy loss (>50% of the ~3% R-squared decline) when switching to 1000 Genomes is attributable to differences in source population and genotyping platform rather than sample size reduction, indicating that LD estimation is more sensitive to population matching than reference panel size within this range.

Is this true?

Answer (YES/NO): NO